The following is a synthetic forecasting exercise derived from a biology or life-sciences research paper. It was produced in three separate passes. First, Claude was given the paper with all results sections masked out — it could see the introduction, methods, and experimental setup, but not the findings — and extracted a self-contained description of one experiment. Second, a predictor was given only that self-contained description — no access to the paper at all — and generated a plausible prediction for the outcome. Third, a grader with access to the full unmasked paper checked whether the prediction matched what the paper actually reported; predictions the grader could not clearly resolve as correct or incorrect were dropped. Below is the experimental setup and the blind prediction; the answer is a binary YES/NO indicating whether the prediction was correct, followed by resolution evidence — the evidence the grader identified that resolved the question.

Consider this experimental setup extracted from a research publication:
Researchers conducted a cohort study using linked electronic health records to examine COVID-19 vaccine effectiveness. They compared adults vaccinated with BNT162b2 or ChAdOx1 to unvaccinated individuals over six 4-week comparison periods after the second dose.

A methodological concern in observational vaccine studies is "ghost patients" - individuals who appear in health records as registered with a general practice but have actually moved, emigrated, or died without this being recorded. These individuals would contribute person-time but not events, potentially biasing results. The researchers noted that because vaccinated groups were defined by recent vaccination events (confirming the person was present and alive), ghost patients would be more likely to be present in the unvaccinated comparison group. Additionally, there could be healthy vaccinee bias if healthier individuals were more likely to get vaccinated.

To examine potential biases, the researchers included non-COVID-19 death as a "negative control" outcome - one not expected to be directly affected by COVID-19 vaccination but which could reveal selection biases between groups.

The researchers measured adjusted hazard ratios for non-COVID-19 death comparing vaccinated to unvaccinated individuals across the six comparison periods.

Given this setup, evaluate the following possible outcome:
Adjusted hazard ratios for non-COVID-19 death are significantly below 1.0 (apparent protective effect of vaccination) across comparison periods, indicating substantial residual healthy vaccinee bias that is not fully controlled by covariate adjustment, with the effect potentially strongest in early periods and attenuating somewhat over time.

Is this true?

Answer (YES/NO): YES